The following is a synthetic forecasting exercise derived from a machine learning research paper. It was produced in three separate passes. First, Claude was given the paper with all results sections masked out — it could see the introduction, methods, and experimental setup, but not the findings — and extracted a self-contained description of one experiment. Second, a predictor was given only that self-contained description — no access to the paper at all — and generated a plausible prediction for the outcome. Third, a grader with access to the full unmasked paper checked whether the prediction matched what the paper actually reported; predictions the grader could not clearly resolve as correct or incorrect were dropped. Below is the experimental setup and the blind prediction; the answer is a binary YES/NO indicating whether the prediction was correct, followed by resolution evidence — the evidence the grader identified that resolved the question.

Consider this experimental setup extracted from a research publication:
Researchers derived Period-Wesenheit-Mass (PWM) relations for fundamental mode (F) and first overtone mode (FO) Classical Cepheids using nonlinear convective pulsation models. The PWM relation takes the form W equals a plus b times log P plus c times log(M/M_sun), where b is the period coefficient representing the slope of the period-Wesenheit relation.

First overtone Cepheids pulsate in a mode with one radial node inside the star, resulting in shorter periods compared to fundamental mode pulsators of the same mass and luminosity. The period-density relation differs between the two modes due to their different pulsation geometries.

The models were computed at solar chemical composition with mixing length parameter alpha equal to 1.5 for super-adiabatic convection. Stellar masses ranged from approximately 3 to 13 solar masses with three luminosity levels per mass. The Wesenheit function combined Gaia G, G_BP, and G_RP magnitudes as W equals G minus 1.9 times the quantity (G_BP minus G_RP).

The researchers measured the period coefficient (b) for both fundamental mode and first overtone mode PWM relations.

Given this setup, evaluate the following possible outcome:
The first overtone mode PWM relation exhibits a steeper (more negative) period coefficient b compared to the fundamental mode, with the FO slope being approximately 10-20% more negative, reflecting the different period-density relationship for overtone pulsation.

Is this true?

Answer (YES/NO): NO